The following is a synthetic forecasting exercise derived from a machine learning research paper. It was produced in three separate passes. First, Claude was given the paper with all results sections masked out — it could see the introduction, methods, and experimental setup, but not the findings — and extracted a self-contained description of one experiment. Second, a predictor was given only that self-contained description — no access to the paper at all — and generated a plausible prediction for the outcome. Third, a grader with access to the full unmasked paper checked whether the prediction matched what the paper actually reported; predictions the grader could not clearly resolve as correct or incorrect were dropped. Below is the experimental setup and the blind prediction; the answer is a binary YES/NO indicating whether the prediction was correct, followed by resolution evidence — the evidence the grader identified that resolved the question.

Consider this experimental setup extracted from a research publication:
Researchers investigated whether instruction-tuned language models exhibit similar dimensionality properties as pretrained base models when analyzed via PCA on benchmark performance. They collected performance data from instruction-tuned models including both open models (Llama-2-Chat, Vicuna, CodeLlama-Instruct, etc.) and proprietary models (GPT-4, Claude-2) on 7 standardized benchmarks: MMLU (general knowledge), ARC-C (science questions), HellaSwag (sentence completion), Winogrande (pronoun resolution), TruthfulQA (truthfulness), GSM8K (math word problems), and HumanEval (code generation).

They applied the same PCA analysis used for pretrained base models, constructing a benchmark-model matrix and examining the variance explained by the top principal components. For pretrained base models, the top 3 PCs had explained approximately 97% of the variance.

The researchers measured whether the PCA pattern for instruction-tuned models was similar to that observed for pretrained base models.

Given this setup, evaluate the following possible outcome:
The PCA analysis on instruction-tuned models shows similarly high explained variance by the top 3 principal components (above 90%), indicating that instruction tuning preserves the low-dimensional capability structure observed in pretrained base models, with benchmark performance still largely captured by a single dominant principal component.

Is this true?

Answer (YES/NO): YES